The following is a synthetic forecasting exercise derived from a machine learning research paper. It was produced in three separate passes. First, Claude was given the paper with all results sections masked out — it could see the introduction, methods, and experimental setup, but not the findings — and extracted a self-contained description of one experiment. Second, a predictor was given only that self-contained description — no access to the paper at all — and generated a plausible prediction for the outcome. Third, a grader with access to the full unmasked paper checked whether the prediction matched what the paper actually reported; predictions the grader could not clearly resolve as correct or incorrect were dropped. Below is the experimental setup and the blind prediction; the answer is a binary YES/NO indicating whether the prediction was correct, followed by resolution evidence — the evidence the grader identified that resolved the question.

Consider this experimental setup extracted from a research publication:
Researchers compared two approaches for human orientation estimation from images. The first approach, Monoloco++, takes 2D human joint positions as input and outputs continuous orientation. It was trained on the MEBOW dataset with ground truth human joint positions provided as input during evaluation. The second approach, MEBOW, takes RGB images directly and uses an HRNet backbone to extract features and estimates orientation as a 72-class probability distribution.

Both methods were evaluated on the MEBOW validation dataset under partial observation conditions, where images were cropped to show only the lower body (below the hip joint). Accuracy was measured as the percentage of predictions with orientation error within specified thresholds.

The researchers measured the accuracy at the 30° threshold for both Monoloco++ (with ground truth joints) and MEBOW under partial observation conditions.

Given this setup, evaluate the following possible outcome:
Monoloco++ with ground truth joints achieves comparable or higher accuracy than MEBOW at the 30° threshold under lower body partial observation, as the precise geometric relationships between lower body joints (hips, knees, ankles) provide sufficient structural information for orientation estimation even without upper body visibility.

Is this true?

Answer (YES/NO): YES